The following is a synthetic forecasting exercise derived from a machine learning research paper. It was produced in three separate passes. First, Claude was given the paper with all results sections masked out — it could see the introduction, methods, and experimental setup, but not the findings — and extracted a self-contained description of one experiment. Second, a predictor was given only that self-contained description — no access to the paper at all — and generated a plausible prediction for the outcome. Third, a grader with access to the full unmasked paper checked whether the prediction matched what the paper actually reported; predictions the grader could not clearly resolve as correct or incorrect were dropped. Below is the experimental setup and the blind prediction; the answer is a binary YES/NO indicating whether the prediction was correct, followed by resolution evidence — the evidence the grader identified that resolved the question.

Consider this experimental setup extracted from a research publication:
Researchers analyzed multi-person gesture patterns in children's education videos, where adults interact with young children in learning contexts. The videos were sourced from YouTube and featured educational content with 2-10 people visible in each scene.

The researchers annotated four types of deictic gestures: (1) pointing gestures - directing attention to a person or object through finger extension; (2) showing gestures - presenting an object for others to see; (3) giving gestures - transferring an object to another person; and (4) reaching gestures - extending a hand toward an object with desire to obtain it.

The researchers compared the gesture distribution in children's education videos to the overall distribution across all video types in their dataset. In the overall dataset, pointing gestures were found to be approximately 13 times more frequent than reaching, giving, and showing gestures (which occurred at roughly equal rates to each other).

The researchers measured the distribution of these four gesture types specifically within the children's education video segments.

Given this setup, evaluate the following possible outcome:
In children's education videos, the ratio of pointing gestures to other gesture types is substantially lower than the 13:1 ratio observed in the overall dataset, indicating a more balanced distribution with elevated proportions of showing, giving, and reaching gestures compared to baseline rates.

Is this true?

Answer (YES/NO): YES